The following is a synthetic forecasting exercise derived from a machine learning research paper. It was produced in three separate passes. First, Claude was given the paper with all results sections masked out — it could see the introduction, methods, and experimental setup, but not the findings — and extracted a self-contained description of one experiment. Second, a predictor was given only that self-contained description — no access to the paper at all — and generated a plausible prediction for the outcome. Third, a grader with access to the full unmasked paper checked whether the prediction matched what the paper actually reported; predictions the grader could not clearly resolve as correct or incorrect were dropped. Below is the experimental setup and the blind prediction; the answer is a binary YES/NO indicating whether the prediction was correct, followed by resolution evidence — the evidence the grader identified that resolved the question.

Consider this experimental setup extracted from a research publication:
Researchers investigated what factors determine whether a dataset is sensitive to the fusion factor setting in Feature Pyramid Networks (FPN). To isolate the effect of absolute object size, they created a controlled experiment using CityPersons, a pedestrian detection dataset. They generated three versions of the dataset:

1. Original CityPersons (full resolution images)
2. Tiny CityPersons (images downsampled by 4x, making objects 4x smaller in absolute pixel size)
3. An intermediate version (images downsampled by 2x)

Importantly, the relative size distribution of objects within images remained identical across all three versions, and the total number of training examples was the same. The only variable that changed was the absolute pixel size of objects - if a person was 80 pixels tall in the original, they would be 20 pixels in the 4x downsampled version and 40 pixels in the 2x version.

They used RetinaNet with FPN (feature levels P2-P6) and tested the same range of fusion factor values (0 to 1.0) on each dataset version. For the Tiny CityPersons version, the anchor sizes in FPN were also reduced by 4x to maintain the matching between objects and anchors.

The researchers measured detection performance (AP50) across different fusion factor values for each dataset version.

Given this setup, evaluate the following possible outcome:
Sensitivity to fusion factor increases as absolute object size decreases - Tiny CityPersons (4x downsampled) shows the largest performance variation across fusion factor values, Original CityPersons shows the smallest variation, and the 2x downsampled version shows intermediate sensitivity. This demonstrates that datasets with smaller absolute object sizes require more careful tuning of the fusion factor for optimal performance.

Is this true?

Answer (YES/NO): YES